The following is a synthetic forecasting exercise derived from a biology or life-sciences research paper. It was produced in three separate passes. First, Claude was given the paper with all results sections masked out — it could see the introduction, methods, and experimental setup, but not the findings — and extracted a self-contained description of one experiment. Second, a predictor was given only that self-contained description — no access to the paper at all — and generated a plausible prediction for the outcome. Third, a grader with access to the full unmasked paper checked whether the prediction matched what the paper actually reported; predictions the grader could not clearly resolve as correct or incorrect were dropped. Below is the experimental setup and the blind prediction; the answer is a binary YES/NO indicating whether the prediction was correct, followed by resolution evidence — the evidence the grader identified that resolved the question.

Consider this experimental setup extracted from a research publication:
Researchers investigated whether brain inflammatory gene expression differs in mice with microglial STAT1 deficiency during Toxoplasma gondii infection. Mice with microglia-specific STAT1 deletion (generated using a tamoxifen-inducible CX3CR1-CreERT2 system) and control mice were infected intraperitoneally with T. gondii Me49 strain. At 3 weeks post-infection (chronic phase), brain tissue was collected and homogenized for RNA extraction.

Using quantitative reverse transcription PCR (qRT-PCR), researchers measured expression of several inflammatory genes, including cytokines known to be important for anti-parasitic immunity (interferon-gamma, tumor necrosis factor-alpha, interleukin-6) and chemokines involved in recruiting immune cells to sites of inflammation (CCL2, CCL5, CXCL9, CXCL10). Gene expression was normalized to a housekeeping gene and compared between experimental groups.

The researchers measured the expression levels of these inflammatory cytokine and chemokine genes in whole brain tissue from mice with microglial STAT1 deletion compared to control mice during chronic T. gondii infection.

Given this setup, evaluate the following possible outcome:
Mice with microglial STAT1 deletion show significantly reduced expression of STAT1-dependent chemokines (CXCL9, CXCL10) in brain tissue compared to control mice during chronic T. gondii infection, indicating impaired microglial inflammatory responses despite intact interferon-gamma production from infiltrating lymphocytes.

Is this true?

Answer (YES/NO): NO